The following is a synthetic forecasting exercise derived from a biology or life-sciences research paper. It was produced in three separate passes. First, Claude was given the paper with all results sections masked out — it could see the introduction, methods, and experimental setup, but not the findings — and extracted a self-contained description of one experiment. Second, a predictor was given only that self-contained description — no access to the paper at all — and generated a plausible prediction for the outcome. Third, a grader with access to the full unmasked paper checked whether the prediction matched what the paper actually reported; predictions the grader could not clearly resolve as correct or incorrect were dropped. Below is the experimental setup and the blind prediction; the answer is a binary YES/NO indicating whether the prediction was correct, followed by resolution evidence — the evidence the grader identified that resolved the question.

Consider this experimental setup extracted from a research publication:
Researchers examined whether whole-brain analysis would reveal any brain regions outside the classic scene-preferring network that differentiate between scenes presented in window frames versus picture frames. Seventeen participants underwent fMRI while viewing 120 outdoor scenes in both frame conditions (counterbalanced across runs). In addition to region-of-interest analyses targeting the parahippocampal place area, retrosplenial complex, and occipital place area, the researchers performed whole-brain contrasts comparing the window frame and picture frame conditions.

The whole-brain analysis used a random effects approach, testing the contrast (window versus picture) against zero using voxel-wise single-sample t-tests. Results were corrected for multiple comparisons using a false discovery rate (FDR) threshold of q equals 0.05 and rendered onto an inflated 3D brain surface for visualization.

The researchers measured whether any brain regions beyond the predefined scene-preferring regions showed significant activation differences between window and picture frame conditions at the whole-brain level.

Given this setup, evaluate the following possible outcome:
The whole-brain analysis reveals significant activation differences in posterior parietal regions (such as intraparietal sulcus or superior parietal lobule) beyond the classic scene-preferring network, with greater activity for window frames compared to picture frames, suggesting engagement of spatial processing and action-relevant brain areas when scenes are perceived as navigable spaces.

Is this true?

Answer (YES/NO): NO